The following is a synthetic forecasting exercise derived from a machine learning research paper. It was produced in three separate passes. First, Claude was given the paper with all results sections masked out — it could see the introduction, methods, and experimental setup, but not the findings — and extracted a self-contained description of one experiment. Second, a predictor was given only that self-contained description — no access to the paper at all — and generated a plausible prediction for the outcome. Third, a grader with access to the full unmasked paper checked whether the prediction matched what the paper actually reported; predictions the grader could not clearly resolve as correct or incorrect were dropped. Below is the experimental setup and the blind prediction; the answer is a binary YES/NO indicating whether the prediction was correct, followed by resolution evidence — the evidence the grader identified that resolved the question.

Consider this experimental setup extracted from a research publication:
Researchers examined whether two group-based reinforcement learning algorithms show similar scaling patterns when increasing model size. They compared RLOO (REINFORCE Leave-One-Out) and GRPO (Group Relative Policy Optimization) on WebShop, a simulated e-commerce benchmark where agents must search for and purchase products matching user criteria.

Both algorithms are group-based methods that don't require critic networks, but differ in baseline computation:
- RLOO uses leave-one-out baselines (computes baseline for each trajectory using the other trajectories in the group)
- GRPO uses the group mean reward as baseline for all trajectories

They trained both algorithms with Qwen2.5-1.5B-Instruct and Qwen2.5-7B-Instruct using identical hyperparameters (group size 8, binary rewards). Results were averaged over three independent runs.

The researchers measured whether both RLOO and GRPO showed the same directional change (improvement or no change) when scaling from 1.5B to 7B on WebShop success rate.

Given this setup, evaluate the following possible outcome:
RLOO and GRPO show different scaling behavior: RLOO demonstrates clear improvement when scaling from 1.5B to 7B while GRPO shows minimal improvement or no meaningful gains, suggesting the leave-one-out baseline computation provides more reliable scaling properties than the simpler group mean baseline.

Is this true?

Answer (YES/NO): YES